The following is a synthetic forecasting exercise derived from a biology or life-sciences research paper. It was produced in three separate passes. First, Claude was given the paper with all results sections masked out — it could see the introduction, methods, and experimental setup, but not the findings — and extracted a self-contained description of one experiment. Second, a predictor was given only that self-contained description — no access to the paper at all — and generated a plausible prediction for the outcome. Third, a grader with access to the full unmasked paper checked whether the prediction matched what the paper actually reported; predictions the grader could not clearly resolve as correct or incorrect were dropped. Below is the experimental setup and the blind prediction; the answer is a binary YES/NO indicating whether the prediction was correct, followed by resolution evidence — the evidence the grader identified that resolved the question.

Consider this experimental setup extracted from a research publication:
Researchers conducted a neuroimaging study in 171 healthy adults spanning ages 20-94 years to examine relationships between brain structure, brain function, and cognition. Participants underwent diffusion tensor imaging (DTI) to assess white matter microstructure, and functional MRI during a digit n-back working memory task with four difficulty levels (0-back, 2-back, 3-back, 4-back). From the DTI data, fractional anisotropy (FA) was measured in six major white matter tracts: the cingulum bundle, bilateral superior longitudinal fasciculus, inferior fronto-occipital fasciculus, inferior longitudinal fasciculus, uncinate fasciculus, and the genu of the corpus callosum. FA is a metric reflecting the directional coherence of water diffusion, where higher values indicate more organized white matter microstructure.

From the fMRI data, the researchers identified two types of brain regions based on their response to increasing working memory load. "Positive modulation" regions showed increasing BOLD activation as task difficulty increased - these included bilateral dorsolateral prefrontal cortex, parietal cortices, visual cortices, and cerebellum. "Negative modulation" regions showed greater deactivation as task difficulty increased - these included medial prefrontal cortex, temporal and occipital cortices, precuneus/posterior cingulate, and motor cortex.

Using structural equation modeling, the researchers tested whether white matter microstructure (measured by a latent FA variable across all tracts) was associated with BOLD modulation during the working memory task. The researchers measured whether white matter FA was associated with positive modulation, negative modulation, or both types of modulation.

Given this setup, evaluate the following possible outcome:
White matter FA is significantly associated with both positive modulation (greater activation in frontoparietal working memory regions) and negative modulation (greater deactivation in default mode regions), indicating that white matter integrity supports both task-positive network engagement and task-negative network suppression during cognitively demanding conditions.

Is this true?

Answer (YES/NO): NO